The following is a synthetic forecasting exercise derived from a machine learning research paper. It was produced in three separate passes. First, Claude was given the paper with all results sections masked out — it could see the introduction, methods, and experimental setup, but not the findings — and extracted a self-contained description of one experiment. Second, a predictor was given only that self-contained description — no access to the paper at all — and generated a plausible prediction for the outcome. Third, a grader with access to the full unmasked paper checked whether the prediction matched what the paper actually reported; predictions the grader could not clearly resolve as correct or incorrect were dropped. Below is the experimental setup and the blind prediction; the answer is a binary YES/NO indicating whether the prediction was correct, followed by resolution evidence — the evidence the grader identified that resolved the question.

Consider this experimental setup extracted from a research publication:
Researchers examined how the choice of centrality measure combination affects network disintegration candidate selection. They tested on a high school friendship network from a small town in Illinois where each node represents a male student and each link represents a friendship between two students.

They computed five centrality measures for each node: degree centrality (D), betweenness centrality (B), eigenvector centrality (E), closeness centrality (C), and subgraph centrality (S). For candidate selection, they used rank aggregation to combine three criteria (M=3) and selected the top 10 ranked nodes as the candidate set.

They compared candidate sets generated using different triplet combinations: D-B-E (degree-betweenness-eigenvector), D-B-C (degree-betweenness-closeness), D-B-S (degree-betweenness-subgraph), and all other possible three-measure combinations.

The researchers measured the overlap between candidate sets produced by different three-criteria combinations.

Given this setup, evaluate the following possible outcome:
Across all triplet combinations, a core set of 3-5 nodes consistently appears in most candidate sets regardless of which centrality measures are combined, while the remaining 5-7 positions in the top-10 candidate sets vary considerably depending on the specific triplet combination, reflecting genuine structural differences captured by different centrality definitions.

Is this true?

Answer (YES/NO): NO